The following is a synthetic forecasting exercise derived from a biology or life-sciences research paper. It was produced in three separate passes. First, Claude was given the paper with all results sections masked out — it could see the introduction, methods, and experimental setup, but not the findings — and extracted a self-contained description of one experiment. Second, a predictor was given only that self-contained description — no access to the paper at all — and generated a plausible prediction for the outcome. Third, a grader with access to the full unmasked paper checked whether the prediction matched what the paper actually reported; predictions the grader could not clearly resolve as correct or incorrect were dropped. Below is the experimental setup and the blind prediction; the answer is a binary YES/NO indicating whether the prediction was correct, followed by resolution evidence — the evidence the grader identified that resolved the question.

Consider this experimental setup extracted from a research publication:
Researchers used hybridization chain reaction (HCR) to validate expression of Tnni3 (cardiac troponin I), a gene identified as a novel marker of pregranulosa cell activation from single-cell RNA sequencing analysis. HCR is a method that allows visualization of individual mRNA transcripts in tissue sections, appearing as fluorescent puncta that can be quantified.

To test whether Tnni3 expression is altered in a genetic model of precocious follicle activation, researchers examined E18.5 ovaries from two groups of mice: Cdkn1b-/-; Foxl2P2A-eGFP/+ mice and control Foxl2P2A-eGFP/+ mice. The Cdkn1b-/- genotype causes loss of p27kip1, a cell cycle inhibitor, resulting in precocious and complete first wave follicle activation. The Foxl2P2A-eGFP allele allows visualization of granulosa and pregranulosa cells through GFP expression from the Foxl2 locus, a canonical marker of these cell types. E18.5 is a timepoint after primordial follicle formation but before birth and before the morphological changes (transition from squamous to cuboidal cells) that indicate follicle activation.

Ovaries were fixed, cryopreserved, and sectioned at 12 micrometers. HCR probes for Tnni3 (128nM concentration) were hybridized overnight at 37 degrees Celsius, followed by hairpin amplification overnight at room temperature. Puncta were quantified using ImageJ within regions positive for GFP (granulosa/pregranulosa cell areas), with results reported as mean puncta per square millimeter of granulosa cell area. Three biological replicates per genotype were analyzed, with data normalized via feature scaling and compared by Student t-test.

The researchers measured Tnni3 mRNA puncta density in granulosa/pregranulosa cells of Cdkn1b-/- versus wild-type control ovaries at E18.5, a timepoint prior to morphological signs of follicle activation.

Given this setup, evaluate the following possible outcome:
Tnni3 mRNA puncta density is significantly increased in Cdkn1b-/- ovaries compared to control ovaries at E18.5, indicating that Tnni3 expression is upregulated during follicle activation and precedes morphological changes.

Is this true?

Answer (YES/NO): YES